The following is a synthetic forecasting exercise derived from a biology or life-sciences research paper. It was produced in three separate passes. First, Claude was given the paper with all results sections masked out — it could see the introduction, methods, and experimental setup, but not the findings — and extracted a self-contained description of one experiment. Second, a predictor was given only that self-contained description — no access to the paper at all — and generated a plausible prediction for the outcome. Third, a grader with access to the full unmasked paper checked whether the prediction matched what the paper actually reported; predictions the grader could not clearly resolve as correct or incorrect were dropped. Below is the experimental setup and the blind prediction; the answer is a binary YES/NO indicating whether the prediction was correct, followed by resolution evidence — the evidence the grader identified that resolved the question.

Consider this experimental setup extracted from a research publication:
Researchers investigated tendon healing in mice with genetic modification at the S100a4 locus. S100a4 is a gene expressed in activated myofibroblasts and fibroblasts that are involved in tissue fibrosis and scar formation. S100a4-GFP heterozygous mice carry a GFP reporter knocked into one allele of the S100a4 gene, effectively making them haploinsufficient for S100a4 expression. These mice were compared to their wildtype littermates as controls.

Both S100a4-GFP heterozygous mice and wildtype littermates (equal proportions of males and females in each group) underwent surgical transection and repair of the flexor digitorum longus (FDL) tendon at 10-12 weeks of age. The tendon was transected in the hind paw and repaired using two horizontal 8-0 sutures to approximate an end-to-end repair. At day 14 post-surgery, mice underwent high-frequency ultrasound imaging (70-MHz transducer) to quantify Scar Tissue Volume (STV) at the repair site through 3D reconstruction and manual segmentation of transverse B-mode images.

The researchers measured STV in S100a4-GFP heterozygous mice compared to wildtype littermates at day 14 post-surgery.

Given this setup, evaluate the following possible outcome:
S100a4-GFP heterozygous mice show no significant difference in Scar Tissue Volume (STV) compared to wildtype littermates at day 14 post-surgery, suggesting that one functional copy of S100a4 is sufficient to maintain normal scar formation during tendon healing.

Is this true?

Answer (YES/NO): NO